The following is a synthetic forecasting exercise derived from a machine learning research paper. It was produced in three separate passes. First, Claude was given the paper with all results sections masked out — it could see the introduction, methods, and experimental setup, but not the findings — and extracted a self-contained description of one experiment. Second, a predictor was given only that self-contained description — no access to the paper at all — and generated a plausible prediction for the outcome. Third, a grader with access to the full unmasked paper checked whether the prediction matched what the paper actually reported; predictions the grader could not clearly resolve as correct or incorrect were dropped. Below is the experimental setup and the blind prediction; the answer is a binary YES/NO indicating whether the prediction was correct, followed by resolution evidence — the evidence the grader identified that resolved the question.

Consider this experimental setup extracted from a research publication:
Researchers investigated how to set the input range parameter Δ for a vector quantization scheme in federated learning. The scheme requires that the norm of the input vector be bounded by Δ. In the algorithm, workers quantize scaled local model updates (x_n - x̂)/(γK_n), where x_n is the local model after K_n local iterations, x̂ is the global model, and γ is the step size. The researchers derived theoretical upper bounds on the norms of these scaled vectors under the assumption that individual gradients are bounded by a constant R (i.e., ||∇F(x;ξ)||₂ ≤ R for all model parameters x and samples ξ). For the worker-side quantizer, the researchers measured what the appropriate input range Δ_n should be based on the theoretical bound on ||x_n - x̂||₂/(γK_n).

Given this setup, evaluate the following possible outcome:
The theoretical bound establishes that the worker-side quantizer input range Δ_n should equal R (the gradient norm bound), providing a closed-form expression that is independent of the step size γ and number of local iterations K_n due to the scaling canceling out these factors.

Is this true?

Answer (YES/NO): YES